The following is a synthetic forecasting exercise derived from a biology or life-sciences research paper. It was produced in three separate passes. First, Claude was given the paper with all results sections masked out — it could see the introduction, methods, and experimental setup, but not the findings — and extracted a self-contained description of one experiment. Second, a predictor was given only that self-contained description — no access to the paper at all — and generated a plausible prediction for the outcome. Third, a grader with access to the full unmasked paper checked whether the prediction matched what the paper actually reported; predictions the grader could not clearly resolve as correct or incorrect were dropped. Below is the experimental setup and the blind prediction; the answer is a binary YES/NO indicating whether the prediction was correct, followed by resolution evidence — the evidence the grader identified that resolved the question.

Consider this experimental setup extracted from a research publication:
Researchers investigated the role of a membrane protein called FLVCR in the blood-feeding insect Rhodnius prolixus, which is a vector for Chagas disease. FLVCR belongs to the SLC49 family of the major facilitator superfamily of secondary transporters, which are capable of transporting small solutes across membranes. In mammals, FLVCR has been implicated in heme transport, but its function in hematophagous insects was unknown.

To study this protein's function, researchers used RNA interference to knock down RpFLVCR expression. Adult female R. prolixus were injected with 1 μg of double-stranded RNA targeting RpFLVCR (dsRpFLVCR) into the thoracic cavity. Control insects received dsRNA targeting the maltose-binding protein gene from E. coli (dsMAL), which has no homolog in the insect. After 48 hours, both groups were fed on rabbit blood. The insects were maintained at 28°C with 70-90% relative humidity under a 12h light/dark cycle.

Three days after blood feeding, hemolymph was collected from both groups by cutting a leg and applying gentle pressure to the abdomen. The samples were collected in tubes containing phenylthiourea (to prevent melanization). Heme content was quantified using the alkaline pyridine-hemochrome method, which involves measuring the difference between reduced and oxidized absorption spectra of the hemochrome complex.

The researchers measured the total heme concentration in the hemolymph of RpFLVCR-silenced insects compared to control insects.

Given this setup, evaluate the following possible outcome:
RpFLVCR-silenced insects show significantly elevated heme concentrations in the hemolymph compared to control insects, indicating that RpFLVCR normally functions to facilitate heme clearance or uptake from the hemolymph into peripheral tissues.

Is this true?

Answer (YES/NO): NO